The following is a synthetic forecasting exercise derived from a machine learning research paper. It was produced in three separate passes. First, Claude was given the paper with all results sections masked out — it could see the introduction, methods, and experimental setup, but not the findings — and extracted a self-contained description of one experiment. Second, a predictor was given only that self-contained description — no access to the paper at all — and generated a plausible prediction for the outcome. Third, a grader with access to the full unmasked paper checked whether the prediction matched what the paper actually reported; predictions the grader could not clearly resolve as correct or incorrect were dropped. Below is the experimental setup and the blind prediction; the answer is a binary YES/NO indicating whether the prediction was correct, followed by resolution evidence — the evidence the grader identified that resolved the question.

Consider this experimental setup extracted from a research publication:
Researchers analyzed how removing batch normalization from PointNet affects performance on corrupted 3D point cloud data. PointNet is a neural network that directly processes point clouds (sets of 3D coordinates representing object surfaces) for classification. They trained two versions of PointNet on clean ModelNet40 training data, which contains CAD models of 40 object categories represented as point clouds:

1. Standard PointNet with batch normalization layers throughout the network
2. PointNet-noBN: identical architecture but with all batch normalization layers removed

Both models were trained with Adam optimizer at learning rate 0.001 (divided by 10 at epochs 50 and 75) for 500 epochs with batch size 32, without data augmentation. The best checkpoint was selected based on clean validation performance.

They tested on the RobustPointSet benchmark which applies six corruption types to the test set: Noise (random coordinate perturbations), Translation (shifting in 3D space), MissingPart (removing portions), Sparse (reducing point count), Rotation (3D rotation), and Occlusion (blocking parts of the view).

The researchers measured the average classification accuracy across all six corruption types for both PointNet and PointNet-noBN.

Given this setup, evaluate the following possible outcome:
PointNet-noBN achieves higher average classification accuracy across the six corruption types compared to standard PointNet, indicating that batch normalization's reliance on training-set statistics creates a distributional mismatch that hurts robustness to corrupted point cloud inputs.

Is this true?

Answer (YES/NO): YES